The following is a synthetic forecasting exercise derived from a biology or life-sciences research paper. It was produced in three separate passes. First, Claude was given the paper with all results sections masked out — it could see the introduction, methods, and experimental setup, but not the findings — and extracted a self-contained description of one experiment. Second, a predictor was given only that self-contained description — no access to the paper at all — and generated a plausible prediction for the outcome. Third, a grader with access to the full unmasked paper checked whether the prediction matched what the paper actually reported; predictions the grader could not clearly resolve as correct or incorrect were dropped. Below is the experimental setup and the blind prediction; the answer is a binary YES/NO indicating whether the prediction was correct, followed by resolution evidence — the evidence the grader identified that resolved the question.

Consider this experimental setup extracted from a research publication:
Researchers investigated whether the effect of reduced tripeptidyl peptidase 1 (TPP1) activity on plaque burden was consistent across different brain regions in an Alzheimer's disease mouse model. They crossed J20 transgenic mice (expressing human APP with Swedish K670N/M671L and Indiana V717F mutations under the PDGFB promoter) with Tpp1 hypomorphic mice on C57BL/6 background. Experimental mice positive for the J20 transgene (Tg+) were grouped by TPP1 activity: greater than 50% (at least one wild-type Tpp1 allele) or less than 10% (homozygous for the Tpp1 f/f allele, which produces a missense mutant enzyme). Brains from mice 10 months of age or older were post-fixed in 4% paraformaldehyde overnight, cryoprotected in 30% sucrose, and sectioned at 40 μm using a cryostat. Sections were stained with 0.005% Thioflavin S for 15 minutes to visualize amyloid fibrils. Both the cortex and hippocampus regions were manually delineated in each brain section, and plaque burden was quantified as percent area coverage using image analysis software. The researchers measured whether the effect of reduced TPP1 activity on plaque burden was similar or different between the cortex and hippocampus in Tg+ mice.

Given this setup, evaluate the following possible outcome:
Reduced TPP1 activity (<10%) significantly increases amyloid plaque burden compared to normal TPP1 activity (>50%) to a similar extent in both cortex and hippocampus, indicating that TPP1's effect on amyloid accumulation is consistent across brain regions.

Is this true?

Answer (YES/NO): YES